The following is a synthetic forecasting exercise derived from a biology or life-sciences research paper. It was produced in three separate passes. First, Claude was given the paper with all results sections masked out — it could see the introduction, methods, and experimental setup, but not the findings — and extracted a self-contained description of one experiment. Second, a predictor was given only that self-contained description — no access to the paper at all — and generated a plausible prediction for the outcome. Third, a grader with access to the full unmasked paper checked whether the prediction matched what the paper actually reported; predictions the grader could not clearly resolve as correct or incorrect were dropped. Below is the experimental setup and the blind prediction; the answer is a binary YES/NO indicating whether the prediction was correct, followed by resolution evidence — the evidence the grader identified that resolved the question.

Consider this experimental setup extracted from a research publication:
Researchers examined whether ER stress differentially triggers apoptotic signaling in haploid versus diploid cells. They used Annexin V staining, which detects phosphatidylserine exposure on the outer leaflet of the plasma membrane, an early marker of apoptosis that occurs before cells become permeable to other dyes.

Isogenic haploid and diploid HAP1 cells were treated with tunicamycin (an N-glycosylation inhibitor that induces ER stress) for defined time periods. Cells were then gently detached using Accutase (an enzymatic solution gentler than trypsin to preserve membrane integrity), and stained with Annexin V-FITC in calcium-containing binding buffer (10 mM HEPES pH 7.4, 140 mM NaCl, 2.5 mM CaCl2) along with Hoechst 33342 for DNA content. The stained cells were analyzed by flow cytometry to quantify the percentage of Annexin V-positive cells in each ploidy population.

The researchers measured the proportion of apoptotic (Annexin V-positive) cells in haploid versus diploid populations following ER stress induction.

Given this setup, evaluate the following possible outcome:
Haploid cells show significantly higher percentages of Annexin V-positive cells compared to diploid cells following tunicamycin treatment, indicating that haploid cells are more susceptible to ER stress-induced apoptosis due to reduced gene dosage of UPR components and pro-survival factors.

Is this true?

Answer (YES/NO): NO